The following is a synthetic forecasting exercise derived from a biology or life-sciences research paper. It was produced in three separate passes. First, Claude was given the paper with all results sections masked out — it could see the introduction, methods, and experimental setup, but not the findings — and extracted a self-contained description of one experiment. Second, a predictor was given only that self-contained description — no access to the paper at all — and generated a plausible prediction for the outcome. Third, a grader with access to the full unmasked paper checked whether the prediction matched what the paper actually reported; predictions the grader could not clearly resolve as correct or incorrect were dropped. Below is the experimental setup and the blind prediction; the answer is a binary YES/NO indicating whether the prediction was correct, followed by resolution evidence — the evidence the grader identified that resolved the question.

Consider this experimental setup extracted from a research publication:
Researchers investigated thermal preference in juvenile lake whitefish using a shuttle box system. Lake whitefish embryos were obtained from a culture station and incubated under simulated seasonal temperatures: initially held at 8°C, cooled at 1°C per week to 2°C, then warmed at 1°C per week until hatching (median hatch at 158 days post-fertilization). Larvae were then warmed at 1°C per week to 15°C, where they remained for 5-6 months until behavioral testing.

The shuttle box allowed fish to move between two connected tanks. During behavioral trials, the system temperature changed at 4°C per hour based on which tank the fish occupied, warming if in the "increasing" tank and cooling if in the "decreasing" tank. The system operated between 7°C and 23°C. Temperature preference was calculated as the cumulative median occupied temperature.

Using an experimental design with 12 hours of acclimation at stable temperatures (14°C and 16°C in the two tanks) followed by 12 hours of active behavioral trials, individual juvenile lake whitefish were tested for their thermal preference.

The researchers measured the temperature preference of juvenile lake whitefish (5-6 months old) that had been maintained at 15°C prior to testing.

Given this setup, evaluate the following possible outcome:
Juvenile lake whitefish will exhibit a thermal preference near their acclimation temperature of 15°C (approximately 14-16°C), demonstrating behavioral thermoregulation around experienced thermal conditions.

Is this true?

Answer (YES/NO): YES